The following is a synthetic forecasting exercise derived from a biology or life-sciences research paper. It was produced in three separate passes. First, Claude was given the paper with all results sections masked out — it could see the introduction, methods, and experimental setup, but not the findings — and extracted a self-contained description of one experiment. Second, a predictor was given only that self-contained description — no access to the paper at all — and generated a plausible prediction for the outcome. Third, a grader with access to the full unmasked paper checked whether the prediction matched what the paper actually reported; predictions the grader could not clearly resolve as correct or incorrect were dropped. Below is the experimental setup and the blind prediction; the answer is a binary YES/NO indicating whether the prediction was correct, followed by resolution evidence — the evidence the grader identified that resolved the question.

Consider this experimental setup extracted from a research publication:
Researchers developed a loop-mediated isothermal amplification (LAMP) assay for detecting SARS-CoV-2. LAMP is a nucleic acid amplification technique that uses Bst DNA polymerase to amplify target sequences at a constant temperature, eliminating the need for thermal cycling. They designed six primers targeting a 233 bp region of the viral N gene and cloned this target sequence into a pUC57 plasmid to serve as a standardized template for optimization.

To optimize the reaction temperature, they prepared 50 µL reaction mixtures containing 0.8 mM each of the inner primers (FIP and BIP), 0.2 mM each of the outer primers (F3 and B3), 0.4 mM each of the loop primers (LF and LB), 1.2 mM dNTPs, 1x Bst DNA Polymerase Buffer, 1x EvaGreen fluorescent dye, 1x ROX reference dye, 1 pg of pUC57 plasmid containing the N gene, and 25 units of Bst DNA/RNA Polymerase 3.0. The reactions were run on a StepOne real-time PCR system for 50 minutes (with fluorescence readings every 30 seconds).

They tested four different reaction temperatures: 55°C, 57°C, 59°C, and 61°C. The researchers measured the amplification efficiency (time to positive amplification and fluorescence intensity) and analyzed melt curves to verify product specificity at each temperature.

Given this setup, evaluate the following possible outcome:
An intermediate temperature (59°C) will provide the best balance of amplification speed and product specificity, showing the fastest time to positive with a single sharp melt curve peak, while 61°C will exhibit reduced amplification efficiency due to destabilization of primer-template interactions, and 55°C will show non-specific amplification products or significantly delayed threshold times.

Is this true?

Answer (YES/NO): NO